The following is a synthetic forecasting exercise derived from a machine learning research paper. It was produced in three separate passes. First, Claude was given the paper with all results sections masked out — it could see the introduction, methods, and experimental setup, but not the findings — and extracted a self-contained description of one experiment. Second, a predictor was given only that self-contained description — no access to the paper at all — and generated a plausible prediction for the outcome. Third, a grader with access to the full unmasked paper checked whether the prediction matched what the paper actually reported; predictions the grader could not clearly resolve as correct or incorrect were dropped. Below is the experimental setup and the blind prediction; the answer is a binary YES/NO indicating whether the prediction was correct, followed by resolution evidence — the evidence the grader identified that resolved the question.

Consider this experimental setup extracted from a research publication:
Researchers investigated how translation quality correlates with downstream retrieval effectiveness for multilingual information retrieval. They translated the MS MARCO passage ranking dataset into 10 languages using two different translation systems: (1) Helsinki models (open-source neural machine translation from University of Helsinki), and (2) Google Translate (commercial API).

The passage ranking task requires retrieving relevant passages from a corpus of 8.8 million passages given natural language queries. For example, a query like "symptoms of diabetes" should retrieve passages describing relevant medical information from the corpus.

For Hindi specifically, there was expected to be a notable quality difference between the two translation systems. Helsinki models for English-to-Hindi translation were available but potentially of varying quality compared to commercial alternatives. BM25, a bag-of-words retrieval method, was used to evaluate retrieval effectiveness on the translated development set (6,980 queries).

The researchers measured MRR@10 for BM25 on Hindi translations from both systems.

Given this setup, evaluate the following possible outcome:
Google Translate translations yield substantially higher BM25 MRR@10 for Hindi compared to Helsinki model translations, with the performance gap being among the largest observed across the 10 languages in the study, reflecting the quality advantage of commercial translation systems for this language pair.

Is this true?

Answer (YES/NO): YES